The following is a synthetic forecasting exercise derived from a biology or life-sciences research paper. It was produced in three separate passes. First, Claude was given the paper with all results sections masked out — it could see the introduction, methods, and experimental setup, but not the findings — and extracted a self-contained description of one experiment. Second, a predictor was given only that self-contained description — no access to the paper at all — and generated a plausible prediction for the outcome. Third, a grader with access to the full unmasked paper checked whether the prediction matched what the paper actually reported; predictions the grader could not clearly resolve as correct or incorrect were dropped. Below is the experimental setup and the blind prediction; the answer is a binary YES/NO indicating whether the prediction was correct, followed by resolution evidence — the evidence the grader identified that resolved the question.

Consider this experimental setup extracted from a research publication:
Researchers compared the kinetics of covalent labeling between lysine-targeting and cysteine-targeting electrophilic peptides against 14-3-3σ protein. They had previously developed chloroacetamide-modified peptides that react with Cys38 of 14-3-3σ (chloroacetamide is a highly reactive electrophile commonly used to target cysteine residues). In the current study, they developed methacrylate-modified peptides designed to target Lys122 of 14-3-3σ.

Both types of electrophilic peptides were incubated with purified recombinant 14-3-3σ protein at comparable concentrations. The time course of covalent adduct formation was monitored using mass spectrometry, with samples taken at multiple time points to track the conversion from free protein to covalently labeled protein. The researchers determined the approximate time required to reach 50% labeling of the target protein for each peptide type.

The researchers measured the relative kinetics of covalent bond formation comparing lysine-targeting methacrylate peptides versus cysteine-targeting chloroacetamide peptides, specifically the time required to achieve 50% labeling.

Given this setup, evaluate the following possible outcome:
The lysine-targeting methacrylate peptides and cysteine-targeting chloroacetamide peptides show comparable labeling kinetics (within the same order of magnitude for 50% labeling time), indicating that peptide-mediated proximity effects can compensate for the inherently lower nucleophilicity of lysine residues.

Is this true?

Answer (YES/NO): NO